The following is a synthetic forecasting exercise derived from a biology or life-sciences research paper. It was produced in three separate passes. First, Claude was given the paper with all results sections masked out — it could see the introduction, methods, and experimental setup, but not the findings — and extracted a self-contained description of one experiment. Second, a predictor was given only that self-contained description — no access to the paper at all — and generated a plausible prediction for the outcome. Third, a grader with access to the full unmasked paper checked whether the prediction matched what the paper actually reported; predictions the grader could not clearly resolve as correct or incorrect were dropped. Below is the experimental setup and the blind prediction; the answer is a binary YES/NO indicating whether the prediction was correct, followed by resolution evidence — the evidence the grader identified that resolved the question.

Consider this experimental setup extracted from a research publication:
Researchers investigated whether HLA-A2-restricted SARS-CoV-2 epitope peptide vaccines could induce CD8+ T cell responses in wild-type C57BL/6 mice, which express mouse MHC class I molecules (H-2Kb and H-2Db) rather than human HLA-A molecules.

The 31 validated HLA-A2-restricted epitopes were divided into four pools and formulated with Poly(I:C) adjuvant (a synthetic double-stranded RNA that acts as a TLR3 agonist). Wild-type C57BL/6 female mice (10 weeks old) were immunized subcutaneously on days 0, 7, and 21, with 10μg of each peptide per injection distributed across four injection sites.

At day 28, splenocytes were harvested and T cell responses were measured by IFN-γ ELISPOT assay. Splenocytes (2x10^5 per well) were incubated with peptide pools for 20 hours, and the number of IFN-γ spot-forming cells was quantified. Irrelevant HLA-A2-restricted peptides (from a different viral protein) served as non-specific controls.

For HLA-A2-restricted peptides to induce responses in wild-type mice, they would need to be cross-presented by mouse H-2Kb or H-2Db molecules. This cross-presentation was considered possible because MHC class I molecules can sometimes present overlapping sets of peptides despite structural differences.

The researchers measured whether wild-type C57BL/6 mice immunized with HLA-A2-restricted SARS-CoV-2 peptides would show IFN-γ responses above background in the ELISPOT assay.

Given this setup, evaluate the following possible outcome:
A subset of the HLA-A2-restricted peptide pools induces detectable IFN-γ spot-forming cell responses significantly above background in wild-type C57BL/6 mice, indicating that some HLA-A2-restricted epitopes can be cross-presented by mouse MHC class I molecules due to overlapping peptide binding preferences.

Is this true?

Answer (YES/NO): YES